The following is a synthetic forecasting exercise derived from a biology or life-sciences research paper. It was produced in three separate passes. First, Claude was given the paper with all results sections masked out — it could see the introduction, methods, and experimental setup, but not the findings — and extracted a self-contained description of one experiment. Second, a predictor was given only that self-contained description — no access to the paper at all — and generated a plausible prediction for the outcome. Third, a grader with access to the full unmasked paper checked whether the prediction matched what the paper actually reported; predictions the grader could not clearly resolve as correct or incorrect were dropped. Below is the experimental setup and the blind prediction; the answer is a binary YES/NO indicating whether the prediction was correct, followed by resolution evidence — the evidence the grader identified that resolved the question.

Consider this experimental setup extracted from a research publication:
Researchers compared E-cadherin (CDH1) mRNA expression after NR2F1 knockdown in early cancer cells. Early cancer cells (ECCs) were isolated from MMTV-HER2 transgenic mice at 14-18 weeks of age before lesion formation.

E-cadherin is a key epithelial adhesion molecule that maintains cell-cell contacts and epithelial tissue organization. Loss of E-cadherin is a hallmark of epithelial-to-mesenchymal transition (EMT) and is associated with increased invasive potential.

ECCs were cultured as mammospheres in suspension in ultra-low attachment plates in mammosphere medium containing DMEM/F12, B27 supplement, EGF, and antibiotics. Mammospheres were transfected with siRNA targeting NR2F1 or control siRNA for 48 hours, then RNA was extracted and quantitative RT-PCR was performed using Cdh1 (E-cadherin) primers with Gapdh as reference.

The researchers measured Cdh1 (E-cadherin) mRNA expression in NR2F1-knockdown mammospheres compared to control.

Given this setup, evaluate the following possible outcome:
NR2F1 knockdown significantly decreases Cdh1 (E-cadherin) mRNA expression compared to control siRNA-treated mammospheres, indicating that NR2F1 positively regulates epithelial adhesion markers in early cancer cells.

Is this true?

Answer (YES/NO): YES